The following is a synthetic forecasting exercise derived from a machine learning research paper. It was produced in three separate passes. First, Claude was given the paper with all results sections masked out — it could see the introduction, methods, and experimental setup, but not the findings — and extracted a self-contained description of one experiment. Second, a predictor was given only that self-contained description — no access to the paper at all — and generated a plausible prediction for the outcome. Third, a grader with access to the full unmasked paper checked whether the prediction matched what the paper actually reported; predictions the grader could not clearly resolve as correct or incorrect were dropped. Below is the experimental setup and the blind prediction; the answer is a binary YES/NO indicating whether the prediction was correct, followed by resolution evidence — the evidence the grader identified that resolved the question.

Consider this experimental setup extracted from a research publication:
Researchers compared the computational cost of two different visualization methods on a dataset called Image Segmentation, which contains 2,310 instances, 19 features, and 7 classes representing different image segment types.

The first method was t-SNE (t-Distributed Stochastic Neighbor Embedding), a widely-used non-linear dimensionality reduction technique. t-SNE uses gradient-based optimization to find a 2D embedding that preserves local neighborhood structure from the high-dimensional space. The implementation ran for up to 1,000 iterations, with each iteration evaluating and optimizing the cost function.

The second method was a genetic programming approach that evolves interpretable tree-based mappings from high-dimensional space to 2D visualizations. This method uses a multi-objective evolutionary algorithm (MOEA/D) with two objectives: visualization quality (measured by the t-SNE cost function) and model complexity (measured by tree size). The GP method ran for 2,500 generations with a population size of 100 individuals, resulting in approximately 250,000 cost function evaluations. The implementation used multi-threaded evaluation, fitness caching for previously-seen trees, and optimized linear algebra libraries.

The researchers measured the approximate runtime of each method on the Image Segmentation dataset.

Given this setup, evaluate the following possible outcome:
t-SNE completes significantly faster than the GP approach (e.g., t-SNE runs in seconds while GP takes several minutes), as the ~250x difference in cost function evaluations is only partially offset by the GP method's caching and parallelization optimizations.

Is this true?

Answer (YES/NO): NO